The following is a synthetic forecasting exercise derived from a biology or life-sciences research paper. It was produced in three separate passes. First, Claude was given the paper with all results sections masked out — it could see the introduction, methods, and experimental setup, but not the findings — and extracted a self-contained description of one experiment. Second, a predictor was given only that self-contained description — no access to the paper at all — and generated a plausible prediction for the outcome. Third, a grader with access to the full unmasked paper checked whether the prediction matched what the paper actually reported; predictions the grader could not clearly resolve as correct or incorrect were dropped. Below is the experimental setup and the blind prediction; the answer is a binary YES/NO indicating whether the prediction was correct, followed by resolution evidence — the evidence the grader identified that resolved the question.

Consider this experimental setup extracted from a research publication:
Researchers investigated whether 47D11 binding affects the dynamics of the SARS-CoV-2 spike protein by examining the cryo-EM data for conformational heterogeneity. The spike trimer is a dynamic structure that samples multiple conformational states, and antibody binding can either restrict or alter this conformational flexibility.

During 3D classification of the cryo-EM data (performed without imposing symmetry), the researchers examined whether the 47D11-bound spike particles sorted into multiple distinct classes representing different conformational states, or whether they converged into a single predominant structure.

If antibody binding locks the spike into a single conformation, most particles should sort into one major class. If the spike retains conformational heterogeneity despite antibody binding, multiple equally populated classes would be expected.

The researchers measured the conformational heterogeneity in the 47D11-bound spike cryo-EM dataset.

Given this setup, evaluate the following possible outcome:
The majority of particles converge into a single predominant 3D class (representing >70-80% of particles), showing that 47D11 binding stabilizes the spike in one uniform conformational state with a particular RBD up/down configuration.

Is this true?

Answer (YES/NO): YES